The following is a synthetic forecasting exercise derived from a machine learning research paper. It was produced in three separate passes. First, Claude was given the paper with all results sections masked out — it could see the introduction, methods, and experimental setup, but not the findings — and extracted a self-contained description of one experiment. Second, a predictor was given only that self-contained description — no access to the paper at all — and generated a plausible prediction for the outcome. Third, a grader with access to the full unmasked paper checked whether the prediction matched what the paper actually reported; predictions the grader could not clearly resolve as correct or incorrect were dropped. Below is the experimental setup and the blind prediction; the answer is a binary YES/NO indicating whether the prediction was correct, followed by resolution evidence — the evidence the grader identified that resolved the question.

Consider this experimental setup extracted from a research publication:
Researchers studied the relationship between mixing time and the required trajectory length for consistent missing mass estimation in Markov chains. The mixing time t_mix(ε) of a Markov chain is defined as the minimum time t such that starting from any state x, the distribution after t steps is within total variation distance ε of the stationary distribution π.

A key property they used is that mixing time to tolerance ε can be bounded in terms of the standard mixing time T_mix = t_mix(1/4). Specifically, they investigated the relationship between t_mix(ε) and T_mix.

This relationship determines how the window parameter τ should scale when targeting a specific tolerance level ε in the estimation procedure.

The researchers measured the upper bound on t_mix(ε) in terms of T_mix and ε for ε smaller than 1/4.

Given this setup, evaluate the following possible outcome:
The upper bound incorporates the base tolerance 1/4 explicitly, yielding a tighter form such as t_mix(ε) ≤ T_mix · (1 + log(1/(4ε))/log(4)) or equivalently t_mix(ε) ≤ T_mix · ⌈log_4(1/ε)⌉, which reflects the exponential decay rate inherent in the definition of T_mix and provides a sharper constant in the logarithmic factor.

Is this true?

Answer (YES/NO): NO